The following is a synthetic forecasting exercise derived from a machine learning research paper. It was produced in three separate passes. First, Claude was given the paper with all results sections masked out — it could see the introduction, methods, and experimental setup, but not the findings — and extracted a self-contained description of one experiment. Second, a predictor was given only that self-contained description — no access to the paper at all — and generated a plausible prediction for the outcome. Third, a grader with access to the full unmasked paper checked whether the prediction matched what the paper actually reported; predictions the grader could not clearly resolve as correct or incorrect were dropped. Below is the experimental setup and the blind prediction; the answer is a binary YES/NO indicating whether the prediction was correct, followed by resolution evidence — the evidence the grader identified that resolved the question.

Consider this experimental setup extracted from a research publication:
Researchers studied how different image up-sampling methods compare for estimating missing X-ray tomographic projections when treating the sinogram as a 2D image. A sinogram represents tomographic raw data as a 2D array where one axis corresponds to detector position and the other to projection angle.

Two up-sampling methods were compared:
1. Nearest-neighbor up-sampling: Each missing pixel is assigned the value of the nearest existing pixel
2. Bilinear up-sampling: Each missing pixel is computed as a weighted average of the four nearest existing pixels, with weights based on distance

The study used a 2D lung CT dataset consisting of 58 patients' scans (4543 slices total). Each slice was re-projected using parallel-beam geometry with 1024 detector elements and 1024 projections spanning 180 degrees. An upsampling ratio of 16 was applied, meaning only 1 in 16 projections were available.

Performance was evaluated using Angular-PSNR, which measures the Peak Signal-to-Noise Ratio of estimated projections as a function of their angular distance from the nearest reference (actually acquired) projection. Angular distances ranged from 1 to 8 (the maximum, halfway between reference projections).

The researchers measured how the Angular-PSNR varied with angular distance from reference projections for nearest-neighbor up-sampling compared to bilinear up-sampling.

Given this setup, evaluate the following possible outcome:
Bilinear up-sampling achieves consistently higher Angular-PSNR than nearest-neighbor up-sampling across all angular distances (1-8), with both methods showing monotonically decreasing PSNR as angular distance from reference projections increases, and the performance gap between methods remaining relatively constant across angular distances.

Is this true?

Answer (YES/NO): NO